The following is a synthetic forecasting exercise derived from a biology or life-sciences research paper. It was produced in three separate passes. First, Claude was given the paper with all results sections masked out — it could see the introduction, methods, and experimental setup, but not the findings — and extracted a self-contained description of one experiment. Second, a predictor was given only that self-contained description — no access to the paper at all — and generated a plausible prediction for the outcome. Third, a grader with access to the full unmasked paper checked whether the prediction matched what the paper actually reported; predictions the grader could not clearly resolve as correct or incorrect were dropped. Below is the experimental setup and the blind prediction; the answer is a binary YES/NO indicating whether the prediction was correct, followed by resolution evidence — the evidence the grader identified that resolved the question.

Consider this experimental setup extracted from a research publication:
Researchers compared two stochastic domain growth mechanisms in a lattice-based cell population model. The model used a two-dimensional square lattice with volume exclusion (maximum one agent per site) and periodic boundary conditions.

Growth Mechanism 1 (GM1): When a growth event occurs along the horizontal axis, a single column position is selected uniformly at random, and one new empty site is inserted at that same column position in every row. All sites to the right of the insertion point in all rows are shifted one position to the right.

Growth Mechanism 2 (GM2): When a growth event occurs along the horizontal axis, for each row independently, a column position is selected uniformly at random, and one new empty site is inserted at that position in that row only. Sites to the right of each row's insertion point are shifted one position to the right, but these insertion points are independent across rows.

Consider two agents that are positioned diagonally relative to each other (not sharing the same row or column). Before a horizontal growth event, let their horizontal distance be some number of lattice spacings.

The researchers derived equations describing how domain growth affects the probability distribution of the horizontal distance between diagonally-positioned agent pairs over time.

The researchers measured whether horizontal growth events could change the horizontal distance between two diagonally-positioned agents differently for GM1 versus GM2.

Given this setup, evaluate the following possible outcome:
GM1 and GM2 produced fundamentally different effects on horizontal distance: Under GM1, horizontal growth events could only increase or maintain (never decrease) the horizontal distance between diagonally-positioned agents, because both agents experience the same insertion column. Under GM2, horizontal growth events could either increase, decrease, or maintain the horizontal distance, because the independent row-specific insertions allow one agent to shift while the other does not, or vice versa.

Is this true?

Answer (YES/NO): YES